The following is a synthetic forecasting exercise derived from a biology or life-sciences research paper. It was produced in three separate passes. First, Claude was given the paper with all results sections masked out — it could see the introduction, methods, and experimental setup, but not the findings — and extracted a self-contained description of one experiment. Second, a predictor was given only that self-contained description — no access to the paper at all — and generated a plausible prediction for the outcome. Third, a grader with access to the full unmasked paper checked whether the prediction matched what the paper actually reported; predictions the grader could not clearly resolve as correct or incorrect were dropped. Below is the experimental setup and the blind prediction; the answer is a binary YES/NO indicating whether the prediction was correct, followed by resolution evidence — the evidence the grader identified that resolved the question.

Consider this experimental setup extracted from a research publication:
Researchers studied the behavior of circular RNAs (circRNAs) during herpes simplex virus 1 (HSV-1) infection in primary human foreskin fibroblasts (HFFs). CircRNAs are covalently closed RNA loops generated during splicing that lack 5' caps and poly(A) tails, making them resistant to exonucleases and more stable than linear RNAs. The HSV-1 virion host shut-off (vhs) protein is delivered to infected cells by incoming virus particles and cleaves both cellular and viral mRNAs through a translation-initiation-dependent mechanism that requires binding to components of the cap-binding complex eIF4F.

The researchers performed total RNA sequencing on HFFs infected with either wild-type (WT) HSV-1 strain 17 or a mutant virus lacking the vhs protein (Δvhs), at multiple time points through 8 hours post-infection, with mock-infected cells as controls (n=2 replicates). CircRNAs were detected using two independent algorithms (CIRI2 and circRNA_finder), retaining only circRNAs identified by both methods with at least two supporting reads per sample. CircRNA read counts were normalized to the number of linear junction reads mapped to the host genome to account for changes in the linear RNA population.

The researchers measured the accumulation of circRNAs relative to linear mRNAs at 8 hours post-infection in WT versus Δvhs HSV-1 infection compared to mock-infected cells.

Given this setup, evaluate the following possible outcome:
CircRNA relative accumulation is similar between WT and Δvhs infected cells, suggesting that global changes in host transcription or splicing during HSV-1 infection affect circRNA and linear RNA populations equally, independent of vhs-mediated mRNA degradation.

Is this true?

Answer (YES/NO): NO